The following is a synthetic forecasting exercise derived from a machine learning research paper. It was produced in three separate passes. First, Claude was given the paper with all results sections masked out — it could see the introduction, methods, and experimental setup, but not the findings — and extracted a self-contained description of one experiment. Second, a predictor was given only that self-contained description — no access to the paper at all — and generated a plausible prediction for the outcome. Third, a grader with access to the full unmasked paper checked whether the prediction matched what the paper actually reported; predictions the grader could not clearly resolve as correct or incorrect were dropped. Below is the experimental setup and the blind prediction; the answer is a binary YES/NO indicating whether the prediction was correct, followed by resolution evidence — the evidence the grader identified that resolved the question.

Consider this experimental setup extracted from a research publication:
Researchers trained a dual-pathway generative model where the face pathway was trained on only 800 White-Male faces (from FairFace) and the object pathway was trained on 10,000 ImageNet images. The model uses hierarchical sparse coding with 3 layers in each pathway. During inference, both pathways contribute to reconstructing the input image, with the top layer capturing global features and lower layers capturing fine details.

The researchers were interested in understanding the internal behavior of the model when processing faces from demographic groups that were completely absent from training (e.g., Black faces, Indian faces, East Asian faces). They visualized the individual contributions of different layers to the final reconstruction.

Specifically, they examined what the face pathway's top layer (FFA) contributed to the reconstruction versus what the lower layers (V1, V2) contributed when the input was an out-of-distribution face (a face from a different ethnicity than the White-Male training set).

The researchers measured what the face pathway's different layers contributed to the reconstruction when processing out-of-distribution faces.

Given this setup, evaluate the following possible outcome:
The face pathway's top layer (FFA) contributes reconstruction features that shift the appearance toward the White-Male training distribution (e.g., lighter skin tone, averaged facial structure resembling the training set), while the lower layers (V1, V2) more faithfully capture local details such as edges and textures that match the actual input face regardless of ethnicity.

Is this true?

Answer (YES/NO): YES